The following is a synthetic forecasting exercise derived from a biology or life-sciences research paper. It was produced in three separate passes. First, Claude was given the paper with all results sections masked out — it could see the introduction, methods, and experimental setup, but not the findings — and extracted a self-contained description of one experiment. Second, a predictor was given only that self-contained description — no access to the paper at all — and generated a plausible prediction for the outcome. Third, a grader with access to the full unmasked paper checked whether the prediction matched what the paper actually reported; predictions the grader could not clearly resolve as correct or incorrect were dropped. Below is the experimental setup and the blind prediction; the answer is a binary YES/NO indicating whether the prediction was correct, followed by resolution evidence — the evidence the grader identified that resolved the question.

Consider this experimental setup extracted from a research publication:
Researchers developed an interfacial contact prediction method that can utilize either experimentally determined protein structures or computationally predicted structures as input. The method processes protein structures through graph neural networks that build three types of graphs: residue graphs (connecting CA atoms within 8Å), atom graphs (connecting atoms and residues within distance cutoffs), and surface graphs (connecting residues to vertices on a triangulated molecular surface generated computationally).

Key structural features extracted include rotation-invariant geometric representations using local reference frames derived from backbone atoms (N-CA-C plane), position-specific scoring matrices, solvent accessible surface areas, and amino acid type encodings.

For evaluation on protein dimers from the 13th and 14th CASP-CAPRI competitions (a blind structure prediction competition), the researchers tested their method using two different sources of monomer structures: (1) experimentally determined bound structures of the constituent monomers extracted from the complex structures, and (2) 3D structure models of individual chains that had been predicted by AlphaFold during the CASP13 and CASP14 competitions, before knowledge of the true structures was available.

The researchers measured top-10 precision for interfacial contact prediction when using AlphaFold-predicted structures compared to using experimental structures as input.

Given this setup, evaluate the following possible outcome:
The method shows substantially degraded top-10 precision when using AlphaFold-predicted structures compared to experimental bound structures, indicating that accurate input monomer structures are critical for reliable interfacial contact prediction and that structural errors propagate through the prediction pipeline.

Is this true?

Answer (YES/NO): NO